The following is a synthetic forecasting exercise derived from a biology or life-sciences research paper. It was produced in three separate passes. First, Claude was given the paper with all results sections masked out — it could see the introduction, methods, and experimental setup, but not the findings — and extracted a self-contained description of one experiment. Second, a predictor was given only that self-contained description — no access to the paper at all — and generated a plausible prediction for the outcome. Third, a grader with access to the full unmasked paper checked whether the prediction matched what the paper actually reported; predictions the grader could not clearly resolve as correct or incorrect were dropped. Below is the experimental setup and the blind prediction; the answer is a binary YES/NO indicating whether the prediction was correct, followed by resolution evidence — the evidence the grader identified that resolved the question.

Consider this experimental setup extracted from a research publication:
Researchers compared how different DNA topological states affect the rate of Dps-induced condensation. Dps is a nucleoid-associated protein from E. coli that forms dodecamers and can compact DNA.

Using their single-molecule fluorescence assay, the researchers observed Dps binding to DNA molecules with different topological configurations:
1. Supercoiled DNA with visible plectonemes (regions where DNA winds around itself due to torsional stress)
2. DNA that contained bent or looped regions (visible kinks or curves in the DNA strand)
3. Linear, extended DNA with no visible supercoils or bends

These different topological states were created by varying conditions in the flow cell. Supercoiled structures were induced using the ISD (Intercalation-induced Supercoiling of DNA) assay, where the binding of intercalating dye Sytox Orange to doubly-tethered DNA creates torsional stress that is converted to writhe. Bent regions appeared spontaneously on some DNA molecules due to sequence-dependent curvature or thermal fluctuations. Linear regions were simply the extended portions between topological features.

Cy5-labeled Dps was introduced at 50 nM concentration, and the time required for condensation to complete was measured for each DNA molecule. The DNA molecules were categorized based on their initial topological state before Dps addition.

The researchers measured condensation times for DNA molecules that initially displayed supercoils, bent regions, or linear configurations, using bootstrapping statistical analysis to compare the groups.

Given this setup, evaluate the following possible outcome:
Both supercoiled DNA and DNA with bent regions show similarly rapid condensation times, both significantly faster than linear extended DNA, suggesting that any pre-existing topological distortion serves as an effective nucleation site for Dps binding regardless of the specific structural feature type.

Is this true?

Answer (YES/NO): NO